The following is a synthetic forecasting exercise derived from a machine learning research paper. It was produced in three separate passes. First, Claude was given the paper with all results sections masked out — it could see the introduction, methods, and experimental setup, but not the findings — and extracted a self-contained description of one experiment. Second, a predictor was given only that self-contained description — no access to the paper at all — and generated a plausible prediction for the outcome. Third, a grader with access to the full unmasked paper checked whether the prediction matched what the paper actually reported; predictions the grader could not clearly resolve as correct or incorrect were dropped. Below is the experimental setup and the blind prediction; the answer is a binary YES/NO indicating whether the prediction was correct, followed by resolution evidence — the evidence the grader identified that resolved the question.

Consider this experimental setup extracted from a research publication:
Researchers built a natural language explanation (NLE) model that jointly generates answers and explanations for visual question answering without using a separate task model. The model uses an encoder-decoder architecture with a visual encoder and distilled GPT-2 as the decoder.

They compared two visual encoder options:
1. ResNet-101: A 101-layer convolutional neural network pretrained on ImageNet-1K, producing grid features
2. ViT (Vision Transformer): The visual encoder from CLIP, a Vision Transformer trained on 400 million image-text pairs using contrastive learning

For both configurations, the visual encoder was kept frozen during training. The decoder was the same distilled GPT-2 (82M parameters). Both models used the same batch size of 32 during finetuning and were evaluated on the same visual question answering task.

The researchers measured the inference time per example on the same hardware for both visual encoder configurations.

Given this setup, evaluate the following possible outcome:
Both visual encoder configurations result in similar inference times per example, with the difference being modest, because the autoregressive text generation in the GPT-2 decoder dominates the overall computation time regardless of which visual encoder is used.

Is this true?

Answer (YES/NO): NO